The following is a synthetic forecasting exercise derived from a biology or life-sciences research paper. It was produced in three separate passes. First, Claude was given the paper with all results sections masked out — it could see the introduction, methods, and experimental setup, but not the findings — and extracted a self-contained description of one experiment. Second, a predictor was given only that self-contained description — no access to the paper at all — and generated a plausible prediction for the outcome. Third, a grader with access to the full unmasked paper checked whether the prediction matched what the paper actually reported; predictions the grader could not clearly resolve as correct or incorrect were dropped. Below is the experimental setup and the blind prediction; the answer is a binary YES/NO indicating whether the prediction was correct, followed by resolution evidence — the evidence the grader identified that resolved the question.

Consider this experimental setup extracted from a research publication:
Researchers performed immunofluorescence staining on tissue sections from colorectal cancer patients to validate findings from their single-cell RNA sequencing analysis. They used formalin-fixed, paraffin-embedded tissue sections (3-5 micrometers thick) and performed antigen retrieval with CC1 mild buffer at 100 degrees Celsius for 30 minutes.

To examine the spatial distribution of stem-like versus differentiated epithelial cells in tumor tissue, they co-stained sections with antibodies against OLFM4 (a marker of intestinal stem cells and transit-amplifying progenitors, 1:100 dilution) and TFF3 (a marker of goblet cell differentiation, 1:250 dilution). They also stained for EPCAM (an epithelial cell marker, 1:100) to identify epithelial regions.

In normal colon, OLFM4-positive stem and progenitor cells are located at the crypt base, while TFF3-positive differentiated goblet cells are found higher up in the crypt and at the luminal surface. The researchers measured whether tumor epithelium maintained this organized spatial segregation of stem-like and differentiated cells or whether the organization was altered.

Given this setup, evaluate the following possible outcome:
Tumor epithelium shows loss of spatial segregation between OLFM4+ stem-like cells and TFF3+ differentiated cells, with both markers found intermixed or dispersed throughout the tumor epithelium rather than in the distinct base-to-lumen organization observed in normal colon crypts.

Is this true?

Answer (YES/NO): YES